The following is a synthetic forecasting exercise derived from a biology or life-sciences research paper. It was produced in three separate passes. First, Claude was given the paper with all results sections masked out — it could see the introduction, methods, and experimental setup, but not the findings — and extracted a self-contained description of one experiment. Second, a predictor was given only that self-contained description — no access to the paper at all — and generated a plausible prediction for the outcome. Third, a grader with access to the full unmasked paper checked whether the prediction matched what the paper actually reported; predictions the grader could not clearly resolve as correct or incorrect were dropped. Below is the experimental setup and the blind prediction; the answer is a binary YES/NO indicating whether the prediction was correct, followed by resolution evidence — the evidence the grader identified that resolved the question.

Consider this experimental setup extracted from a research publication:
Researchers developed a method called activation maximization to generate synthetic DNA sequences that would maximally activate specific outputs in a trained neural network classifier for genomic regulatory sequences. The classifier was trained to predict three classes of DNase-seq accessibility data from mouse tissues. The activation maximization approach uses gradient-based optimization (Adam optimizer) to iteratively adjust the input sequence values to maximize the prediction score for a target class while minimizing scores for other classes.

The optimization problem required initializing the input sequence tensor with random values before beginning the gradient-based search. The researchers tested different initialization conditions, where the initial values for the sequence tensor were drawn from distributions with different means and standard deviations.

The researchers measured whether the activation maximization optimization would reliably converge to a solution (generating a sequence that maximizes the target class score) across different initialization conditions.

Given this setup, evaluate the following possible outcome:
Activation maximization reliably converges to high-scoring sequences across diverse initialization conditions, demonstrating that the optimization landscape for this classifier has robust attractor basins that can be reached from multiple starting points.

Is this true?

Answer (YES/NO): NO